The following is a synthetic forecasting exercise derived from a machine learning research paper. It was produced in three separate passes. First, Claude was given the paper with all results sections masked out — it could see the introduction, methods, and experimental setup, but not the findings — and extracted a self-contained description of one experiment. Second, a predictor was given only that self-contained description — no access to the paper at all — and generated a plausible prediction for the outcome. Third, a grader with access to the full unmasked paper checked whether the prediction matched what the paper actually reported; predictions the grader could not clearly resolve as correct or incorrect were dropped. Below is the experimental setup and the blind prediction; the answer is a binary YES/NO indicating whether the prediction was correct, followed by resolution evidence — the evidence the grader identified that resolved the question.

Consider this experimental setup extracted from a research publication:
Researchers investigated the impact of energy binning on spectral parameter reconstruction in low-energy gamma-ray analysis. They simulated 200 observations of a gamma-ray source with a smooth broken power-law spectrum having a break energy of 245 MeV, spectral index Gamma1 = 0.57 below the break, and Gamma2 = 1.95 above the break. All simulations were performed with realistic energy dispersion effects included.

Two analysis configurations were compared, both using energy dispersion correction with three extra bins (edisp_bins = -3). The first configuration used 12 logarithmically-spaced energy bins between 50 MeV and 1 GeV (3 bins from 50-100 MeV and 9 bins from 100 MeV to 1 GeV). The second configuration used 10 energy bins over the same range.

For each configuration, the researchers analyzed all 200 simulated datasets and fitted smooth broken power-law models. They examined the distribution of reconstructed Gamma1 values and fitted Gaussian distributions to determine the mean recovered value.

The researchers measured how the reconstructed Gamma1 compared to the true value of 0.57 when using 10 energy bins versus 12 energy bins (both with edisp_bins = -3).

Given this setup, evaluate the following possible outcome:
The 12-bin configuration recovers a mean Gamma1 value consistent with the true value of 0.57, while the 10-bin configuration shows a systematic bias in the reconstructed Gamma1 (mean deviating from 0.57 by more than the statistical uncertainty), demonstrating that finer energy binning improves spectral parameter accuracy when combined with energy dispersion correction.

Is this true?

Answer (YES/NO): YES